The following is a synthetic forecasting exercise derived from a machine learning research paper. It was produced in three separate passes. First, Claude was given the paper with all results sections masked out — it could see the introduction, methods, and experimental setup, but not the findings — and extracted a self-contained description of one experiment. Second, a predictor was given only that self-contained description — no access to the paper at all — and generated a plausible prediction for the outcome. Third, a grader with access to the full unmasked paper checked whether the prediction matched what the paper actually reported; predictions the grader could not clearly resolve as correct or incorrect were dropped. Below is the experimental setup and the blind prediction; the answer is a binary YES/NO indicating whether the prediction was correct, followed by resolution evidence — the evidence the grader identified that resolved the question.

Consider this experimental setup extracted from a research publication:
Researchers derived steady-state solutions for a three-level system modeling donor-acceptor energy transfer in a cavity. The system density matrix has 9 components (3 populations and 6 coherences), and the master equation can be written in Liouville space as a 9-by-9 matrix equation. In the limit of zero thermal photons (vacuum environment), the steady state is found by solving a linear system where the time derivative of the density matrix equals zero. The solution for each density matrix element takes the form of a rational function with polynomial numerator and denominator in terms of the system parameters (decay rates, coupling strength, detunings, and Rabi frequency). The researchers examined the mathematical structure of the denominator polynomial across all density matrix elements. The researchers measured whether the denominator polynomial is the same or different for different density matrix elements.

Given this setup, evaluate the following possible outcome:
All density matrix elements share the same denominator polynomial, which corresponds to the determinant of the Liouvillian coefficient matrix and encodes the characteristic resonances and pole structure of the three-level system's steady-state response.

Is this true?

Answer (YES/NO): YES